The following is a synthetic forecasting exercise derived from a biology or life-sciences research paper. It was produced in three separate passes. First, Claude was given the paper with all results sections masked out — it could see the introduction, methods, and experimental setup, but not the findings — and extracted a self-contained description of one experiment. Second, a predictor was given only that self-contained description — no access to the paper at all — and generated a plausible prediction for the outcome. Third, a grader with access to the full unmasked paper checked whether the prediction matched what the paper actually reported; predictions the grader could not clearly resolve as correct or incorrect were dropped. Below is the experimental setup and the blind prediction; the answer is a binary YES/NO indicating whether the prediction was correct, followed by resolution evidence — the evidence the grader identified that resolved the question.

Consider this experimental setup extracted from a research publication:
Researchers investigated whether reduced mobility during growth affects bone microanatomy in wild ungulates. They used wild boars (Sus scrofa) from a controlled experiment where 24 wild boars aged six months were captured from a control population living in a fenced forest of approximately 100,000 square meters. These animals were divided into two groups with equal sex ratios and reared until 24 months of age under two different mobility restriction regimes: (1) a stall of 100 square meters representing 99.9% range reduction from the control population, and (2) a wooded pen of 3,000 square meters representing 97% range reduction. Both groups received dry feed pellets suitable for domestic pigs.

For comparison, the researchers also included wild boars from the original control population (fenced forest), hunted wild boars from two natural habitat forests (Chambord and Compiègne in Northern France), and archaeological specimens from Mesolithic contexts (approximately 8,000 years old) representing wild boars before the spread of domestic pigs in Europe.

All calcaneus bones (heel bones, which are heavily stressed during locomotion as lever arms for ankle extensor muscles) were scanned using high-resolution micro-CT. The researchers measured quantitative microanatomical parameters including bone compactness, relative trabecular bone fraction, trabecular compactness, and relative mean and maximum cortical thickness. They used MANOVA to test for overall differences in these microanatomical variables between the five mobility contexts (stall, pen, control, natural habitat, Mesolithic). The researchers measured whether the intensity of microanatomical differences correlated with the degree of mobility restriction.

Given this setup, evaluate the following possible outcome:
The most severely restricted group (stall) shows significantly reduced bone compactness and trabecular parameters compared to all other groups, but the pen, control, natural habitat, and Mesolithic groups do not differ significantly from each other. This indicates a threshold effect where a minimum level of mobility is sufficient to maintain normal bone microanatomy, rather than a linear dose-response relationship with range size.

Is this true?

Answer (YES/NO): NO